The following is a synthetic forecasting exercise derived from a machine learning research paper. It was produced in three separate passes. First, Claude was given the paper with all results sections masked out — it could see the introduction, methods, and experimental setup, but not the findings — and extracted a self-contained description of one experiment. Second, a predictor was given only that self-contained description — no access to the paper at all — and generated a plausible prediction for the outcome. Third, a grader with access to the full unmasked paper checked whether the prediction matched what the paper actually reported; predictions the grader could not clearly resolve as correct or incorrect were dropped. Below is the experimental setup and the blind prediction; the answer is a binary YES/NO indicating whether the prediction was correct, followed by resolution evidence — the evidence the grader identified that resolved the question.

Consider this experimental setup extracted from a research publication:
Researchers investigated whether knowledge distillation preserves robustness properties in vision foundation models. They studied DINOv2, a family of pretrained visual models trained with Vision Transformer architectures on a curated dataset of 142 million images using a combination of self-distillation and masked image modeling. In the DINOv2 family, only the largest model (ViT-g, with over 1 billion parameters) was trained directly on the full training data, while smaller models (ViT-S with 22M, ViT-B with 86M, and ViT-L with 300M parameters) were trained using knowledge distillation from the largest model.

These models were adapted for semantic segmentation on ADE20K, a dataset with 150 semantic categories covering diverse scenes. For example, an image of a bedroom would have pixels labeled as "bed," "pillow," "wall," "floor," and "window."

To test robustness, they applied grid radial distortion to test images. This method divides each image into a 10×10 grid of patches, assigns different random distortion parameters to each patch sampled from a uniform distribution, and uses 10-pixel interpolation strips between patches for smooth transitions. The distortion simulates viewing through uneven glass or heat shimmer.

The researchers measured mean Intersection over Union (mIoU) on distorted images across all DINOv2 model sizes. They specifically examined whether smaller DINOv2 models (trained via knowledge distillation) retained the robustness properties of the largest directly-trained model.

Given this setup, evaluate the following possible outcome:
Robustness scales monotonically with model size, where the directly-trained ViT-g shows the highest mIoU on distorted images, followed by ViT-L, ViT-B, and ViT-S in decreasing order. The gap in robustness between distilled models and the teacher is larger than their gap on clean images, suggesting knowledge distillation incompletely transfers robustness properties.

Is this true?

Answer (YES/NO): NO